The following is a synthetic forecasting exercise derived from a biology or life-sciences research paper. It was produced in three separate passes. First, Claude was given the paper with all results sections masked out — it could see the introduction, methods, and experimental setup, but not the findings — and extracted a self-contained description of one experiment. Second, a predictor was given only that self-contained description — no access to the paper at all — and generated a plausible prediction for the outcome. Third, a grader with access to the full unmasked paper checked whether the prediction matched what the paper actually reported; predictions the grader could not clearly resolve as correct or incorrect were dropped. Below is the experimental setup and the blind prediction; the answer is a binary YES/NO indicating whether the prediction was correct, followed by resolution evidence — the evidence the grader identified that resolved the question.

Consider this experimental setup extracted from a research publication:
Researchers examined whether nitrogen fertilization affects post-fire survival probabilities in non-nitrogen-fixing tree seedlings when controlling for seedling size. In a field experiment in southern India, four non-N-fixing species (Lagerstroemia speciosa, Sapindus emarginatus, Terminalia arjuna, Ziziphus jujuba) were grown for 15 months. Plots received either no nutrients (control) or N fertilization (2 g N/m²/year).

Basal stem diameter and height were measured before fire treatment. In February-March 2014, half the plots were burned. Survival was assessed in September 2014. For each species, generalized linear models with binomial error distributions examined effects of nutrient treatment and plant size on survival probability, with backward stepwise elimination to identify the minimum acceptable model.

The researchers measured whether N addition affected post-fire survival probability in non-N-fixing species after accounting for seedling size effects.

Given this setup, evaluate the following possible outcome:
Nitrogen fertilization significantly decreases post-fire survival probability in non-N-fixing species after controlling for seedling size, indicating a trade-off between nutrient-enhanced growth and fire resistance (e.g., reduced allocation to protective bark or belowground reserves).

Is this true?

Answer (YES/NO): NO